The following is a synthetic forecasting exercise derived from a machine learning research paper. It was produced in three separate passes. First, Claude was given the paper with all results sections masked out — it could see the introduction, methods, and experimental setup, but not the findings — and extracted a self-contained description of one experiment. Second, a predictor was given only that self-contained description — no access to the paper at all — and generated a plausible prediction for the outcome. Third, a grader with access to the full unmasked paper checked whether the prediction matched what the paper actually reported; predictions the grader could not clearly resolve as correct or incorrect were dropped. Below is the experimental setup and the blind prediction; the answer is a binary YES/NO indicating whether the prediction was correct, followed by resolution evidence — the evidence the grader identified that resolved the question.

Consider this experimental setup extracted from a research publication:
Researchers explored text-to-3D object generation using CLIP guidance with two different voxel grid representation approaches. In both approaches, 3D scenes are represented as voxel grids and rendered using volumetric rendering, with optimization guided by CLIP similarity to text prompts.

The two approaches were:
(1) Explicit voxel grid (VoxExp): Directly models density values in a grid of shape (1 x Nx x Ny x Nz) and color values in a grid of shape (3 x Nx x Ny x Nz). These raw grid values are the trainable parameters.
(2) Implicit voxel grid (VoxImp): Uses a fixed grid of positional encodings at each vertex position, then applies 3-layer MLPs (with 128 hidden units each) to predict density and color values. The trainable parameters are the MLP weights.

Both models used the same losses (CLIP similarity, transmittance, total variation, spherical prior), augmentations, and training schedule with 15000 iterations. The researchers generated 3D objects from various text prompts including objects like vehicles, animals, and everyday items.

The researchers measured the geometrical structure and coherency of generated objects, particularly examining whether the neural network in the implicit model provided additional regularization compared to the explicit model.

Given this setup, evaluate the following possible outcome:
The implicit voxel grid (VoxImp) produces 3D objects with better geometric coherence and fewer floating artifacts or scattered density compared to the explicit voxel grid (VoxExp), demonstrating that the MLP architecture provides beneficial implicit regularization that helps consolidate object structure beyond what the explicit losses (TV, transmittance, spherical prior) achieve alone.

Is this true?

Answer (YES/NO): YES